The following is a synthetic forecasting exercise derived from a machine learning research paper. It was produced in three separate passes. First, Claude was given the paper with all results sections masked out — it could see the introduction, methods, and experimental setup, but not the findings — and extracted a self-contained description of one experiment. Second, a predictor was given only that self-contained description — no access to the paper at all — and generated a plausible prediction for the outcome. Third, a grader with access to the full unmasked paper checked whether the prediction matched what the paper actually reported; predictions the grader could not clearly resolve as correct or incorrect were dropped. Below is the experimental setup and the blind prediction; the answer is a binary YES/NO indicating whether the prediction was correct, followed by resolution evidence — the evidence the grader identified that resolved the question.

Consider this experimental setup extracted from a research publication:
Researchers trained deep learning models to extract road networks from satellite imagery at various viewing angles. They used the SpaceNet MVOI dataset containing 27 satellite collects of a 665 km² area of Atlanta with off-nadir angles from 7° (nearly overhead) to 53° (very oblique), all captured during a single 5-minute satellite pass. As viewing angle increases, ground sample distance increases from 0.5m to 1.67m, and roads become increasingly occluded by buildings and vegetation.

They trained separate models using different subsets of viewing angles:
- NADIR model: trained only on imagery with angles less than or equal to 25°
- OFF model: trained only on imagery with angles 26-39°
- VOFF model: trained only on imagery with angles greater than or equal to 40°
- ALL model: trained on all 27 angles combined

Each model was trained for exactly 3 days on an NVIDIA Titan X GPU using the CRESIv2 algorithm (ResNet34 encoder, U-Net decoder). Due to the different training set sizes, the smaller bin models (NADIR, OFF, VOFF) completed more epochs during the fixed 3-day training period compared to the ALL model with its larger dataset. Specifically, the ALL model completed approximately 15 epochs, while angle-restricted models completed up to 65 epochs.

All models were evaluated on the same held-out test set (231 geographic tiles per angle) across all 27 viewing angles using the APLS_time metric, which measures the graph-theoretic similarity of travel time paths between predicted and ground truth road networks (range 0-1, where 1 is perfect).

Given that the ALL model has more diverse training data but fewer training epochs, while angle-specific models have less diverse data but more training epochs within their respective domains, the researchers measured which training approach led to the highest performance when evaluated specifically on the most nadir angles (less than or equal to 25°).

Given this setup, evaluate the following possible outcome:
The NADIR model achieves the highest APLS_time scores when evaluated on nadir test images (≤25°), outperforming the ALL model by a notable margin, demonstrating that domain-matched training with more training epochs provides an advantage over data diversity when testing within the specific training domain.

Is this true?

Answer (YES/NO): NO